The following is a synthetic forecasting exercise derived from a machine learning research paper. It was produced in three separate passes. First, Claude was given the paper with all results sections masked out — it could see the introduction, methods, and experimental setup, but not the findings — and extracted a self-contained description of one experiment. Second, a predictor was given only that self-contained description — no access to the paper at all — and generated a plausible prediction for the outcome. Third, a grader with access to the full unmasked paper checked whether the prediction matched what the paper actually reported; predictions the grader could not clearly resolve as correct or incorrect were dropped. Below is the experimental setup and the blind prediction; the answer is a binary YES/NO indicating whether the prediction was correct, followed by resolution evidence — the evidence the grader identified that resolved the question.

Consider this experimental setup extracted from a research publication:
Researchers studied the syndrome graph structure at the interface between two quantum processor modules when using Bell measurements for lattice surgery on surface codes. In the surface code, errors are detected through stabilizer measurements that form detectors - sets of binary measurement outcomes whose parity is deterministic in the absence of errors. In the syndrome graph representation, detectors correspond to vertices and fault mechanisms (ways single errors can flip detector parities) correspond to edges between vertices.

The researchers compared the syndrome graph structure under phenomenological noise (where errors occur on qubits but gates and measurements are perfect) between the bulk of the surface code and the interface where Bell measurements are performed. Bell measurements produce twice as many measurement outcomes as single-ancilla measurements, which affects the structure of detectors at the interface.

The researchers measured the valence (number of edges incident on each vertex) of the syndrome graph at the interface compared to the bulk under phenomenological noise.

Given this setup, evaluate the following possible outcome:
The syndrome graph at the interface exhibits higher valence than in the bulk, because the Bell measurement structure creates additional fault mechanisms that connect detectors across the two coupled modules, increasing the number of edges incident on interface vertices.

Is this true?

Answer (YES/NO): YES